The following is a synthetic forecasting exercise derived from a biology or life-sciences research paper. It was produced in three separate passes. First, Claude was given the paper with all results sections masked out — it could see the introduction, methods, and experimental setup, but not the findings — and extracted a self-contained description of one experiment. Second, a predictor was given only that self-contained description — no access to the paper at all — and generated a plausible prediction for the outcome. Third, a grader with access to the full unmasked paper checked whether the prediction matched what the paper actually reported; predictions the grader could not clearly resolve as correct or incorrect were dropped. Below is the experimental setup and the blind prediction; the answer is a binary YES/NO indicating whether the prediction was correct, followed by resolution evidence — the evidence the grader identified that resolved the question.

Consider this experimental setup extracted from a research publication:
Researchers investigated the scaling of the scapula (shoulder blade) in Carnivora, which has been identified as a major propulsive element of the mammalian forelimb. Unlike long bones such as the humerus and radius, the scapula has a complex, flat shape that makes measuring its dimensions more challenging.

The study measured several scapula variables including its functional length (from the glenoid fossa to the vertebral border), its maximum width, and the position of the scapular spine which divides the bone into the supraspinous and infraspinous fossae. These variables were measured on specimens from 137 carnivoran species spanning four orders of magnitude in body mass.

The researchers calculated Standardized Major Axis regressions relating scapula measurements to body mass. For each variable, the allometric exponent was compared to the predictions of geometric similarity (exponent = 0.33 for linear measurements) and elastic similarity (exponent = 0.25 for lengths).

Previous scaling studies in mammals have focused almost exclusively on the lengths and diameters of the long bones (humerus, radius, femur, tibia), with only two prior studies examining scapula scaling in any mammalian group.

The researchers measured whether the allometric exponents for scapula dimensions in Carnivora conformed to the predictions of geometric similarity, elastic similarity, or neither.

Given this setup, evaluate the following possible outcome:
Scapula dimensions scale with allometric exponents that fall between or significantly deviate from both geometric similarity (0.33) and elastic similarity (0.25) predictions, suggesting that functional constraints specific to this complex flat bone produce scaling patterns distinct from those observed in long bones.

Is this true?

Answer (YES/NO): NO